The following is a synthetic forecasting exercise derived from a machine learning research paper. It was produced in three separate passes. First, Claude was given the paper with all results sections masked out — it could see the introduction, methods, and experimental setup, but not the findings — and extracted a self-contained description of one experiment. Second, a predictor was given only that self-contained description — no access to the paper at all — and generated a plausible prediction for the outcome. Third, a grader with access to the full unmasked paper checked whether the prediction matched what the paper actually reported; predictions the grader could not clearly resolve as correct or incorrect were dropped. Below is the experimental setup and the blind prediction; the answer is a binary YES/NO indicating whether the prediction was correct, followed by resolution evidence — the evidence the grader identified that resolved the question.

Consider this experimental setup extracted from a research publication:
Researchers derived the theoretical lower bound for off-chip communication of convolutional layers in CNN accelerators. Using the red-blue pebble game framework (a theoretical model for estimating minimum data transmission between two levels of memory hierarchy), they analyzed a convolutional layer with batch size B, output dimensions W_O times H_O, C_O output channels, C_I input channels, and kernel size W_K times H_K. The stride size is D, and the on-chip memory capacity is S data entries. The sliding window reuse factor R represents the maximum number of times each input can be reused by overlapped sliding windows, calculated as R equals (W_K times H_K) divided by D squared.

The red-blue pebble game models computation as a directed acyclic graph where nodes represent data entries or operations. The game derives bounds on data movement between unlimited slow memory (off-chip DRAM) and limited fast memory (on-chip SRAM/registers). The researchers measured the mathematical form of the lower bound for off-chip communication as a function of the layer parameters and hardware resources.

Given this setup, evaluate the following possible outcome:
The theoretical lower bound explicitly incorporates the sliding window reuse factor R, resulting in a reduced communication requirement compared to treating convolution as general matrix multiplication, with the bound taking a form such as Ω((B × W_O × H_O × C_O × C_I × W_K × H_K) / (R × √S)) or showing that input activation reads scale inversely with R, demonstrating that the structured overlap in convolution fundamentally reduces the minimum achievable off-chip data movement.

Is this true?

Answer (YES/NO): NO